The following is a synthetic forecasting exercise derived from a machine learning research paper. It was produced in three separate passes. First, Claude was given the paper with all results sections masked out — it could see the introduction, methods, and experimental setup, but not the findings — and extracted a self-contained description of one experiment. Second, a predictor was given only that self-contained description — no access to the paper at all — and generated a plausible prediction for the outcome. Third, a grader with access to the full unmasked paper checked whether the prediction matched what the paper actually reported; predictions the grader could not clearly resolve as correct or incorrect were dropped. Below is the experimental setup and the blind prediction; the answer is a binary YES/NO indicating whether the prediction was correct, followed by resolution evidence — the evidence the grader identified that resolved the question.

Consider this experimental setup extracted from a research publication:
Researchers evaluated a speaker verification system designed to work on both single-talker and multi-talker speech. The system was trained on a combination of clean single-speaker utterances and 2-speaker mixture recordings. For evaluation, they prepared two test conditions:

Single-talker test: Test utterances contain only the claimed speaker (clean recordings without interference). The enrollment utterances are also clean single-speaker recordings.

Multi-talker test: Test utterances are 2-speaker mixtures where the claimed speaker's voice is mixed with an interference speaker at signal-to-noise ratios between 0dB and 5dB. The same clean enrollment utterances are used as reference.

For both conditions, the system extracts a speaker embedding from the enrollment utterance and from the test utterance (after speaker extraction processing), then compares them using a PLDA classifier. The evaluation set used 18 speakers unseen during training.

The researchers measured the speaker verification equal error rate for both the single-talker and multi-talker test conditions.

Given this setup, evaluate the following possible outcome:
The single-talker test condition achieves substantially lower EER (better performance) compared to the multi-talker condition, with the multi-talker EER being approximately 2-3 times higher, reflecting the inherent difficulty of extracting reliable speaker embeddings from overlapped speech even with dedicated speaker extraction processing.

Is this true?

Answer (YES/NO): NO